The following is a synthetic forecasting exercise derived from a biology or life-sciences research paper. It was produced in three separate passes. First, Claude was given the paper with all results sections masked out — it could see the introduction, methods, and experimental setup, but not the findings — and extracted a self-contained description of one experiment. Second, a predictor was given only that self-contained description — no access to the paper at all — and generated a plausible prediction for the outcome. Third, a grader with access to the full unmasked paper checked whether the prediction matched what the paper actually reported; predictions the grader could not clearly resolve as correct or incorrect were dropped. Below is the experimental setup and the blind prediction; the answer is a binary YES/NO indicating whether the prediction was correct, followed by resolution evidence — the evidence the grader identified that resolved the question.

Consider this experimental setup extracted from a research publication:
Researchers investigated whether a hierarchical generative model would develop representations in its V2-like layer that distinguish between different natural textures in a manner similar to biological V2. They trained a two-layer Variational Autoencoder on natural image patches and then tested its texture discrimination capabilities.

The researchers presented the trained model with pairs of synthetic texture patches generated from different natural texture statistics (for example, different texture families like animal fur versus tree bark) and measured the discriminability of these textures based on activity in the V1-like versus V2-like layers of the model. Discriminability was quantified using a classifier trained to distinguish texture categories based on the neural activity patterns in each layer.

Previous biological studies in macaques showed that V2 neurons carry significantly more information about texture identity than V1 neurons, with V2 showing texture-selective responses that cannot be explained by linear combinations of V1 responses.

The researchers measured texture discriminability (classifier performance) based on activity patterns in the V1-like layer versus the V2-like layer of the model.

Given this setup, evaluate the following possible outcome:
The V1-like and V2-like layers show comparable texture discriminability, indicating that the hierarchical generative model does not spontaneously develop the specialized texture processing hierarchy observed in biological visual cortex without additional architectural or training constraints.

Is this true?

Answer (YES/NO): NO